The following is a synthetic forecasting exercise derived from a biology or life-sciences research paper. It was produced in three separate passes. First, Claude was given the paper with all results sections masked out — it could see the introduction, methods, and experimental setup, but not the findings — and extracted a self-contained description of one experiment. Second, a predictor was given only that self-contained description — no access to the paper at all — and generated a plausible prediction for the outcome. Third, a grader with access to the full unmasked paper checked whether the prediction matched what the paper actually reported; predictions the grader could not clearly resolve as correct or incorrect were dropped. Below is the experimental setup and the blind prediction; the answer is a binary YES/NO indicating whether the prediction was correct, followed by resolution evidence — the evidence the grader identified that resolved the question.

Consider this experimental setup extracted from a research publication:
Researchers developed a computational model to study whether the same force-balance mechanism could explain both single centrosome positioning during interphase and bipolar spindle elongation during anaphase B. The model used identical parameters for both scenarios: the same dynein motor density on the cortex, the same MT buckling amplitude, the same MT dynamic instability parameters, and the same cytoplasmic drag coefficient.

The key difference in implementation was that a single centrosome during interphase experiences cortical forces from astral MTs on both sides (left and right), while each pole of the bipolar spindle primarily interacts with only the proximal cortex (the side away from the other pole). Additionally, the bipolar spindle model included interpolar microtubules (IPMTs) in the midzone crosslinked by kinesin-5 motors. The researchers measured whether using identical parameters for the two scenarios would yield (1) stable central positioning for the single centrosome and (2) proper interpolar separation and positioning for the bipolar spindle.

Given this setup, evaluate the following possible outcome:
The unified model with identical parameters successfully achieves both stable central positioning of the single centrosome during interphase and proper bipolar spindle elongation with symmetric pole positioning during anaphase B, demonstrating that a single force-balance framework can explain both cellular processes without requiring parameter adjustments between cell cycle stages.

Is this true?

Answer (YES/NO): YES